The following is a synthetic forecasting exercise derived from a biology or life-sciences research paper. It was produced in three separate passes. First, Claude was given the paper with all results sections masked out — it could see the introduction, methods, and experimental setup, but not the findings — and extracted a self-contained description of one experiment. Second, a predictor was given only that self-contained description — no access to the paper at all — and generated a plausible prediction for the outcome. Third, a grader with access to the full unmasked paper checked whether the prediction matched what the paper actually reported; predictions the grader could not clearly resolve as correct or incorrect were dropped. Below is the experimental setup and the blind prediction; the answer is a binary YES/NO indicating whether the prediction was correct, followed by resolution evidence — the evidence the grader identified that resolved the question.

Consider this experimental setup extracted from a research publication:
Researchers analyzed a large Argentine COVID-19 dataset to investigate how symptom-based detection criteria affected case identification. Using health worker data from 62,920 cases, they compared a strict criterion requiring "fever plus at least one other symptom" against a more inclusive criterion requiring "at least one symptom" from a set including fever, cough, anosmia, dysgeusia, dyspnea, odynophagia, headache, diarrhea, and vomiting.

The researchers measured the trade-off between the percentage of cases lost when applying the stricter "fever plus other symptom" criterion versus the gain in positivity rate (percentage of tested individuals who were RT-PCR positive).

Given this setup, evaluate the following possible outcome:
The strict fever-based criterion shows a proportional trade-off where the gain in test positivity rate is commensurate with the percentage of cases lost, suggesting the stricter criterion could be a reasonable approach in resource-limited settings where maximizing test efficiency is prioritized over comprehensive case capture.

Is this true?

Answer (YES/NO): NO